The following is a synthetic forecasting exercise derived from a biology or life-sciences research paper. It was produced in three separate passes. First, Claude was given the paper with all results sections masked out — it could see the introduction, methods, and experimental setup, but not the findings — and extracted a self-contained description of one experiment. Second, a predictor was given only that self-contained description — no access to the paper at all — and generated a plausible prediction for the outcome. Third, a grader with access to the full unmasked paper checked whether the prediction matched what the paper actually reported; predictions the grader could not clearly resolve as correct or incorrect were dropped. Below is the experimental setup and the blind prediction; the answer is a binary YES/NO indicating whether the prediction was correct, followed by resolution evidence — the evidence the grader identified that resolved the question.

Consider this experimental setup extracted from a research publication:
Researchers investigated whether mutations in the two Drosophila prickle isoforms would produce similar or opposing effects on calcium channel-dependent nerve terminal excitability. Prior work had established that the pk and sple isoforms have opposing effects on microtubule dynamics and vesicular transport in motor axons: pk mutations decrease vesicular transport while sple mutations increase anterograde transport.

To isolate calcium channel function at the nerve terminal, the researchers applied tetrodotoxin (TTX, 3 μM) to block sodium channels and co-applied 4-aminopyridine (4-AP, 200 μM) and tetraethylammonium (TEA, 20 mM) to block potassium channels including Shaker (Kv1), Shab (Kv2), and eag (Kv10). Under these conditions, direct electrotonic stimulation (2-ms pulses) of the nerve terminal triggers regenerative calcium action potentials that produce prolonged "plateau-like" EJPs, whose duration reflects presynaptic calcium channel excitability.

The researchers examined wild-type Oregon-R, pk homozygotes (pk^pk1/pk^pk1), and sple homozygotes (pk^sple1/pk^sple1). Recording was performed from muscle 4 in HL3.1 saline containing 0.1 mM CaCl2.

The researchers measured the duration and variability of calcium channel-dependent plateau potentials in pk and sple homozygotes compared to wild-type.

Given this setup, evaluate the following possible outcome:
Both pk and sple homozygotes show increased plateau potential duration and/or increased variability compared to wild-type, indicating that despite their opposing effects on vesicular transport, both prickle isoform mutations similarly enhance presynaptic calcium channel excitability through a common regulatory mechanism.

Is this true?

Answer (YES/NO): YES